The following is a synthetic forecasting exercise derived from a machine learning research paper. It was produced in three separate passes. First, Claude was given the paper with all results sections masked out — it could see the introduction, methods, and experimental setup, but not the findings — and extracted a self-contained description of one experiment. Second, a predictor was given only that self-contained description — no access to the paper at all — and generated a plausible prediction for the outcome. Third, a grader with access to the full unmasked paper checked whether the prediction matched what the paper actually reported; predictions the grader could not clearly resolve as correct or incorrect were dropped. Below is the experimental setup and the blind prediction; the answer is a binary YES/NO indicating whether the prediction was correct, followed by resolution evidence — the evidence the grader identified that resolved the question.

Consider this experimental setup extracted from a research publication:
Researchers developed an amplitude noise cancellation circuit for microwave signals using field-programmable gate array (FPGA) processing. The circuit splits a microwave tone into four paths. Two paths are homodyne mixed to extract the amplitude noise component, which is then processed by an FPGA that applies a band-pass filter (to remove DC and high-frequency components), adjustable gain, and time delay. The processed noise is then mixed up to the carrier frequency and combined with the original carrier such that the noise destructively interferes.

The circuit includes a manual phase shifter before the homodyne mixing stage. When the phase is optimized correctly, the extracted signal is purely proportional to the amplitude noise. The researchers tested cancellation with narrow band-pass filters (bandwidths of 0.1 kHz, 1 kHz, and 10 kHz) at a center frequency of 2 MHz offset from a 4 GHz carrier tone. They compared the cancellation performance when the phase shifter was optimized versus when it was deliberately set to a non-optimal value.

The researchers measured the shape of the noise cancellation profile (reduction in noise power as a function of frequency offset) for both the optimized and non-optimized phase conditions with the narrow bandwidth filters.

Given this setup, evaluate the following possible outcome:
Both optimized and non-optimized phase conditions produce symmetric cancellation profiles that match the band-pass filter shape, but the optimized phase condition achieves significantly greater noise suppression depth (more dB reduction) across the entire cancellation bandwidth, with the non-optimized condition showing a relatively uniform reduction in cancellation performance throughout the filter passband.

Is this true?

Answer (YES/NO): NO